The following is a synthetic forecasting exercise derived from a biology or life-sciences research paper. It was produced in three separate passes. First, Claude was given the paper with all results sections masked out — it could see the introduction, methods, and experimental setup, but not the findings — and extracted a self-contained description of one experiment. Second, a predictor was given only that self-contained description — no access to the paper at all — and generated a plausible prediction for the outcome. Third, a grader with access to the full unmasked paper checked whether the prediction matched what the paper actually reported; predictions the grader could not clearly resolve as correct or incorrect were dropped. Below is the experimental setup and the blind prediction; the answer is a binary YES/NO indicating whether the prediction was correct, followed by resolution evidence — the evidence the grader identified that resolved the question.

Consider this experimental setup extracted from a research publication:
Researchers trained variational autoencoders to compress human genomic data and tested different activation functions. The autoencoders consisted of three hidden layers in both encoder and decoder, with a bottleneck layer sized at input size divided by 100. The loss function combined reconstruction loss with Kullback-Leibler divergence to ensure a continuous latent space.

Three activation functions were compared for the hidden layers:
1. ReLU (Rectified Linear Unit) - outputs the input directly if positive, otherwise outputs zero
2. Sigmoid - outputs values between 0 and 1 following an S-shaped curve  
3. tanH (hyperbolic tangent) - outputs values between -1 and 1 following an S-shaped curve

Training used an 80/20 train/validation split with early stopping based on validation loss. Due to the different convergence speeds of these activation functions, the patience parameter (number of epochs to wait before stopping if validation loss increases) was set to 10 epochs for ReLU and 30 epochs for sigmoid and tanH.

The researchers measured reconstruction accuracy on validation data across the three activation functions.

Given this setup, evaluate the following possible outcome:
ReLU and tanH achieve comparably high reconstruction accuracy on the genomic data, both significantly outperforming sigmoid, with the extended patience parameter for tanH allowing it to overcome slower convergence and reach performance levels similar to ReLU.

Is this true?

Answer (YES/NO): NO